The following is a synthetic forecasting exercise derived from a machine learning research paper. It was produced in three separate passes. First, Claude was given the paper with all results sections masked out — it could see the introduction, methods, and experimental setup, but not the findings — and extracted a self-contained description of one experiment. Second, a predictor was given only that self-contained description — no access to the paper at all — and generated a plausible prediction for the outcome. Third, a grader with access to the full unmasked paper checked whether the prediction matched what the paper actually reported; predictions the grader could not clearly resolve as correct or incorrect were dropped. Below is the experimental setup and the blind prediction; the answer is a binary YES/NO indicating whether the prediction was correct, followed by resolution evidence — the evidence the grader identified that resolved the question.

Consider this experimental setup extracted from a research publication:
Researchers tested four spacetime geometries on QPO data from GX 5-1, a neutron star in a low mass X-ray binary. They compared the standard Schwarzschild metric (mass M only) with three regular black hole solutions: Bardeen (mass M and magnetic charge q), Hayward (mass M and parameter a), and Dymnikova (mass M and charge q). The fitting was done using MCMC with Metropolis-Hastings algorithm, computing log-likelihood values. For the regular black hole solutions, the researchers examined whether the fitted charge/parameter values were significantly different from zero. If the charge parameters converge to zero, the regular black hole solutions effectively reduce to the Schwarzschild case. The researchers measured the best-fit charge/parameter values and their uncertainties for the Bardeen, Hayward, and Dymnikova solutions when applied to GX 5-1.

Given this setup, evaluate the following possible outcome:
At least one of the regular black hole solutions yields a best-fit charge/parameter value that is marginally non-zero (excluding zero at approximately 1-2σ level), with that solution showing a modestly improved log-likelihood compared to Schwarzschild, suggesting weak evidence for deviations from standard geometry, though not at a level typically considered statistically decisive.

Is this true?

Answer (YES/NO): NO